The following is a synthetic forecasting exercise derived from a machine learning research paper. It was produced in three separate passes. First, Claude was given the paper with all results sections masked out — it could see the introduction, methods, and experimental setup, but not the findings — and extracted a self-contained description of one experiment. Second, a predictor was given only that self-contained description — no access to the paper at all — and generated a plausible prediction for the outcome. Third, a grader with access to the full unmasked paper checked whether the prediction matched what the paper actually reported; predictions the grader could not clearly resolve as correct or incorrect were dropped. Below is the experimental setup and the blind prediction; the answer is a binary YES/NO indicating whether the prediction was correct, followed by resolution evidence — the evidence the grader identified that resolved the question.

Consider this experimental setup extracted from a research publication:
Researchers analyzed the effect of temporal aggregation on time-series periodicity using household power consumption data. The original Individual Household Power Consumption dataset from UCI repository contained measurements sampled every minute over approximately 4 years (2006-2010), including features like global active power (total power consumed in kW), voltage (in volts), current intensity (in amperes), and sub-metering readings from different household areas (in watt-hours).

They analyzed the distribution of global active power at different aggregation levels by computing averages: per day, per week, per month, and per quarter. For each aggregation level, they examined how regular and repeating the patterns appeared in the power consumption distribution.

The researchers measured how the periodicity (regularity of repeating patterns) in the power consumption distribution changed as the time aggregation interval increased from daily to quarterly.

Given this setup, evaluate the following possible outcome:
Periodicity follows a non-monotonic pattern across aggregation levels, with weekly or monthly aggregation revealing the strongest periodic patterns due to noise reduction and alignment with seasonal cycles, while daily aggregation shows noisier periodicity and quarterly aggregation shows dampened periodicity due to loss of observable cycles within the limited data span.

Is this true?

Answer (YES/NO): NO